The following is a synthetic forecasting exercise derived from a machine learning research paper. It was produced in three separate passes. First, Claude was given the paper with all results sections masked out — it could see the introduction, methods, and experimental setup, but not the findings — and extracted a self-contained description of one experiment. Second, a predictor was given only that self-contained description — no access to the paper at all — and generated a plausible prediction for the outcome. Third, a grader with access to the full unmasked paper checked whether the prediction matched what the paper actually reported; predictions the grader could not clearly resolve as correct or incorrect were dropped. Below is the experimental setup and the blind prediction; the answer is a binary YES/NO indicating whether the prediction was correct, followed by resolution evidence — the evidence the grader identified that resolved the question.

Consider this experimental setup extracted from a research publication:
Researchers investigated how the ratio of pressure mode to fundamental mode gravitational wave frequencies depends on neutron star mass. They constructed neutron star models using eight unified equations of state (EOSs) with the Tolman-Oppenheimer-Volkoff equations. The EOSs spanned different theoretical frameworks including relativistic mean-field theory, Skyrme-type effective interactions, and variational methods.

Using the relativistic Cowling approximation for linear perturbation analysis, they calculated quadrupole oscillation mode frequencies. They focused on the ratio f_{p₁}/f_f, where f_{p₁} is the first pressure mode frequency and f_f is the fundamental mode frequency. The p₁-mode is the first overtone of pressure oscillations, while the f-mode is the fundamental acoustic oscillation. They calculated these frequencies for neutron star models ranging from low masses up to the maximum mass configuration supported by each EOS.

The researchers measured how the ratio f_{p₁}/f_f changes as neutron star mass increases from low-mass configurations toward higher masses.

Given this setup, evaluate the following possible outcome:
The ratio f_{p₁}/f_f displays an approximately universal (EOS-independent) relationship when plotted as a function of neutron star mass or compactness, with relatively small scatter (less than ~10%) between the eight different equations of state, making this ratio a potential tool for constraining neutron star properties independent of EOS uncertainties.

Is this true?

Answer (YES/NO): NO